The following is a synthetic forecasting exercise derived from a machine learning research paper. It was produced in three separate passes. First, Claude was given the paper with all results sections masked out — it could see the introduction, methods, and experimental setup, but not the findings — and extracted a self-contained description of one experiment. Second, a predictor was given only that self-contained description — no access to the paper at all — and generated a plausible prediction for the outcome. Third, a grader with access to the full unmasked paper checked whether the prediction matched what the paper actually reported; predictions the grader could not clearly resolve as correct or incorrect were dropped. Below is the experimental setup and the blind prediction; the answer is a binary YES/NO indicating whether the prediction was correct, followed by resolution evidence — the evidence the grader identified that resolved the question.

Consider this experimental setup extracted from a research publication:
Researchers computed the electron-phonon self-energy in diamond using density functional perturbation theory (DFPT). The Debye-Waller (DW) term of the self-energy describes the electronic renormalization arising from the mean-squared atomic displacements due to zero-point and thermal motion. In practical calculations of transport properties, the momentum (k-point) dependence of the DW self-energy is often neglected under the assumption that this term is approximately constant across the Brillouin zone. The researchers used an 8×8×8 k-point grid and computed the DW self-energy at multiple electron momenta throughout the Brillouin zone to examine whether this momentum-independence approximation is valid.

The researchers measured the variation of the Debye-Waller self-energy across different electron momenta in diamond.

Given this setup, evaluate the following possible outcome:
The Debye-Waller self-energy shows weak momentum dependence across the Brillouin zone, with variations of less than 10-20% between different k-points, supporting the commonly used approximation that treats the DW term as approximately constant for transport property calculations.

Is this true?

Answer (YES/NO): NO